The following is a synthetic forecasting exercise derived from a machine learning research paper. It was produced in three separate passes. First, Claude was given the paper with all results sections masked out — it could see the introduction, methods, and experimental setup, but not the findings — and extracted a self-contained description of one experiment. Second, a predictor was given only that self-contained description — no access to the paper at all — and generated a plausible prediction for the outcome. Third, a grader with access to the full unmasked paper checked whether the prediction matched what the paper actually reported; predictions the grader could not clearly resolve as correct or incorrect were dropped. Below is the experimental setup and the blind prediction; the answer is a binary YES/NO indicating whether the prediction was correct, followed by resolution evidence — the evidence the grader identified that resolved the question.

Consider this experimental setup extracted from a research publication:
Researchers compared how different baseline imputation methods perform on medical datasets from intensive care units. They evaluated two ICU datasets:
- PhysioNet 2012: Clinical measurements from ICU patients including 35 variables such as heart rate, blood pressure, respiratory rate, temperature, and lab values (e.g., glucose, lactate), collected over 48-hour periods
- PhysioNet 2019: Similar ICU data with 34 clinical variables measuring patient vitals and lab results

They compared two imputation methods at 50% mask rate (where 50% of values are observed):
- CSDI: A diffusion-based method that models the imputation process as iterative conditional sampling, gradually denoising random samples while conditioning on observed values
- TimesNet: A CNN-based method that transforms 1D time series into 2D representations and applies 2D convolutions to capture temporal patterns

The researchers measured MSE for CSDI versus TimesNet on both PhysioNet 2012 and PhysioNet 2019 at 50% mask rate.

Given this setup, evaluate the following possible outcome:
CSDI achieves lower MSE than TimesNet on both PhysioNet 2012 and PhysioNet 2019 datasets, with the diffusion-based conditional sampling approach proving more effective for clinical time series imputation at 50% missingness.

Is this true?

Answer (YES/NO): NO